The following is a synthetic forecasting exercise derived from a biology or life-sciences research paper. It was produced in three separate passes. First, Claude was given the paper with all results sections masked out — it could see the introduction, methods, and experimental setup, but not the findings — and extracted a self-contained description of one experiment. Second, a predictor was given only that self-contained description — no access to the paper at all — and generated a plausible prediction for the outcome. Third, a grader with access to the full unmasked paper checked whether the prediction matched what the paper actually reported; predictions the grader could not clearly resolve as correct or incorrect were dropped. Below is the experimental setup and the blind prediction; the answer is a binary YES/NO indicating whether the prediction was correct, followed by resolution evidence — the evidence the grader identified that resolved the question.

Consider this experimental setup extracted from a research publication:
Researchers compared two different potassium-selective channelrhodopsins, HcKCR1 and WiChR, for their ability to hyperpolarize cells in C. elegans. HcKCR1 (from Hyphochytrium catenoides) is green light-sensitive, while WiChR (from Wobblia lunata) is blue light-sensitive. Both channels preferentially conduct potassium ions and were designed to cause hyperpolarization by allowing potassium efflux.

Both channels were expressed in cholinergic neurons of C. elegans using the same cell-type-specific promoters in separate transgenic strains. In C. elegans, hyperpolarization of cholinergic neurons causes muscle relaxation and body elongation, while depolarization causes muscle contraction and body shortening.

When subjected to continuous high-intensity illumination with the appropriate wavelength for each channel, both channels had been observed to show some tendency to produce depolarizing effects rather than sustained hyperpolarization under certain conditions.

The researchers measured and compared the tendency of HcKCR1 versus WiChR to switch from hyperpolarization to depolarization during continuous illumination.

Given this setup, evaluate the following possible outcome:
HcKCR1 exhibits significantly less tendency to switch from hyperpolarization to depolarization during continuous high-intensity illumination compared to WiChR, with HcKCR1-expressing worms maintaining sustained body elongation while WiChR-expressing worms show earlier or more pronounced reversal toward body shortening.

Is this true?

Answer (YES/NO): NO